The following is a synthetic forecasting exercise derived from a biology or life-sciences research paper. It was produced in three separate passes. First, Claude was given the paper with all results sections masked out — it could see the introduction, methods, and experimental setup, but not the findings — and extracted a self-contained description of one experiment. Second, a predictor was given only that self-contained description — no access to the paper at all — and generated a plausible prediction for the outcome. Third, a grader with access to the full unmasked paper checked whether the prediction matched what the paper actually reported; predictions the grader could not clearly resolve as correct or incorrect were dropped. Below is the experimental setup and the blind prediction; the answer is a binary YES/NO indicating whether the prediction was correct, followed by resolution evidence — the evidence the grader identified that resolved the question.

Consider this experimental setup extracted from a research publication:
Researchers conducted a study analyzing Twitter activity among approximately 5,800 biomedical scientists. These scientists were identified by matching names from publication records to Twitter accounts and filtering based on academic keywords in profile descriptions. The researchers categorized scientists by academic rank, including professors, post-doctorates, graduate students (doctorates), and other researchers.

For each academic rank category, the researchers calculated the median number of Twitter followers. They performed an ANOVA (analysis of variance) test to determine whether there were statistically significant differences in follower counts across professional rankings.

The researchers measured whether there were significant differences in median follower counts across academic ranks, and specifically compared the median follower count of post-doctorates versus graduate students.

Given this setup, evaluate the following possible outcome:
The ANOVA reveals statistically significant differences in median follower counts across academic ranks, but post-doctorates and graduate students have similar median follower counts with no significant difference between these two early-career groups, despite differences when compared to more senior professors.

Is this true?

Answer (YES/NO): NO